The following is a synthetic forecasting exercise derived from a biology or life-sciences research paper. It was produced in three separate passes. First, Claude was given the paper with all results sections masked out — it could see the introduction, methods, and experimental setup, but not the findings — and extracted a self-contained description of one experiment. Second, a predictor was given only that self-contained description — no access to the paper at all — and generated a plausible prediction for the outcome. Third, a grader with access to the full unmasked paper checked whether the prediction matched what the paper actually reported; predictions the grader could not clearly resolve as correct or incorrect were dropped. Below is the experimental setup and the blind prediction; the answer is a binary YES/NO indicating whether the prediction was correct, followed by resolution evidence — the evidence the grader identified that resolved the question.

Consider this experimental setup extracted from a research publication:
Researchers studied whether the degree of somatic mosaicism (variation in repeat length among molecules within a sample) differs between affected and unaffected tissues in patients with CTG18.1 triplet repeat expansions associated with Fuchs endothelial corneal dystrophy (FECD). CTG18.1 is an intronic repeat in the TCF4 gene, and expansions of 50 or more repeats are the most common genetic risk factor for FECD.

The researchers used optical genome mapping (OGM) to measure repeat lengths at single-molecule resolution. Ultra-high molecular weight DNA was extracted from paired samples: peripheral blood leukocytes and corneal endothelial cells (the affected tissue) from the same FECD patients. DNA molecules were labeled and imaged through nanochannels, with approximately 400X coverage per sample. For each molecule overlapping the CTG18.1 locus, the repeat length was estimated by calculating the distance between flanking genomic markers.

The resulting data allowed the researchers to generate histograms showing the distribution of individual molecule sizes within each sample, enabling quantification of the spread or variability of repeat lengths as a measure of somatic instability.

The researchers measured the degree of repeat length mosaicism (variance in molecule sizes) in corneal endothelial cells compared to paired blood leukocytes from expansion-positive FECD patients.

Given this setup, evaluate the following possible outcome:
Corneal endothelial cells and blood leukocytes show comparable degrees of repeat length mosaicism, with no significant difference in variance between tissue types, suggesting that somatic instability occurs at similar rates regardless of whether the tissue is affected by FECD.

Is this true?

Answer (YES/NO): NO